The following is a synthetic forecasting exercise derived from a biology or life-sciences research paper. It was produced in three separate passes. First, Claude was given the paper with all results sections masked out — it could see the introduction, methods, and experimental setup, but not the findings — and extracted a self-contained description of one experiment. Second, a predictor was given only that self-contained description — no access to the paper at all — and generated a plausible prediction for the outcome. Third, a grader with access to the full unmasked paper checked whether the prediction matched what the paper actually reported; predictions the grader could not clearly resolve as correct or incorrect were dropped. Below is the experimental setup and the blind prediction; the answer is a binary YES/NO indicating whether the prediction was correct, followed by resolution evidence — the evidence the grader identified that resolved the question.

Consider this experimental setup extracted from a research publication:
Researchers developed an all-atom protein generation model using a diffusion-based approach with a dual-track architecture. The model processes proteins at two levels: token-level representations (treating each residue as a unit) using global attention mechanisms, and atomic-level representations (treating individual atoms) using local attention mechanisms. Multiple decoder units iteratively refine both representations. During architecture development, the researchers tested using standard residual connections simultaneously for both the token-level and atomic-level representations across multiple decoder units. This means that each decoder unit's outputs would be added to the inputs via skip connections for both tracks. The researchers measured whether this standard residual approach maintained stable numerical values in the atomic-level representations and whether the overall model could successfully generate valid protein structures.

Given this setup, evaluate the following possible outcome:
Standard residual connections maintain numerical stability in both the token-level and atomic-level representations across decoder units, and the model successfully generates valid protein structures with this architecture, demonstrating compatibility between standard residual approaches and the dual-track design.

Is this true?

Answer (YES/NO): NO